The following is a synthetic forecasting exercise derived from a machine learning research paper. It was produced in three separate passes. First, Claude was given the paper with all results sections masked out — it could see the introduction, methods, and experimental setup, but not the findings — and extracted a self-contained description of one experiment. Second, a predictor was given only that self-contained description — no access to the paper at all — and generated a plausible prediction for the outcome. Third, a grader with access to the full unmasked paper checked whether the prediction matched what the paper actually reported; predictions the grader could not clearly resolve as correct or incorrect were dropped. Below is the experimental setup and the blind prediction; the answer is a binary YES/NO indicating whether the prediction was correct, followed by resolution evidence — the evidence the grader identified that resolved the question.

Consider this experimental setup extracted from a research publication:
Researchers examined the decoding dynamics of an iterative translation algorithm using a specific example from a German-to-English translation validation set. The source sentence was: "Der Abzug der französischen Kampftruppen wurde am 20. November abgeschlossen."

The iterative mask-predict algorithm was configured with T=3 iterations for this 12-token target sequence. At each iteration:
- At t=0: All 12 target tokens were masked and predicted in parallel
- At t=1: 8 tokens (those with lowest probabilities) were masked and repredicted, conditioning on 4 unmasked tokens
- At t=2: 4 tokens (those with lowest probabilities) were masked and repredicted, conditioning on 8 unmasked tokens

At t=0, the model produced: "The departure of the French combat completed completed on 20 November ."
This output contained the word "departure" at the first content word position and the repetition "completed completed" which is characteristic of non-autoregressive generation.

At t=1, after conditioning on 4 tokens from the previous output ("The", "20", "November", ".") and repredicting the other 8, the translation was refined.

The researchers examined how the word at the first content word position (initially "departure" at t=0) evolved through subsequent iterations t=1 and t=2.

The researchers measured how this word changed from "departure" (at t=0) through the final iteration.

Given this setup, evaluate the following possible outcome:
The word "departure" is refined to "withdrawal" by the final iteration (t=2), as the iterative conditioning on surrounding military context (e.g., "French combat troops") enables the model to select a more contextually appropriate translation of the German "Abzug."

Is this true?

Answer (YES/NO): YES